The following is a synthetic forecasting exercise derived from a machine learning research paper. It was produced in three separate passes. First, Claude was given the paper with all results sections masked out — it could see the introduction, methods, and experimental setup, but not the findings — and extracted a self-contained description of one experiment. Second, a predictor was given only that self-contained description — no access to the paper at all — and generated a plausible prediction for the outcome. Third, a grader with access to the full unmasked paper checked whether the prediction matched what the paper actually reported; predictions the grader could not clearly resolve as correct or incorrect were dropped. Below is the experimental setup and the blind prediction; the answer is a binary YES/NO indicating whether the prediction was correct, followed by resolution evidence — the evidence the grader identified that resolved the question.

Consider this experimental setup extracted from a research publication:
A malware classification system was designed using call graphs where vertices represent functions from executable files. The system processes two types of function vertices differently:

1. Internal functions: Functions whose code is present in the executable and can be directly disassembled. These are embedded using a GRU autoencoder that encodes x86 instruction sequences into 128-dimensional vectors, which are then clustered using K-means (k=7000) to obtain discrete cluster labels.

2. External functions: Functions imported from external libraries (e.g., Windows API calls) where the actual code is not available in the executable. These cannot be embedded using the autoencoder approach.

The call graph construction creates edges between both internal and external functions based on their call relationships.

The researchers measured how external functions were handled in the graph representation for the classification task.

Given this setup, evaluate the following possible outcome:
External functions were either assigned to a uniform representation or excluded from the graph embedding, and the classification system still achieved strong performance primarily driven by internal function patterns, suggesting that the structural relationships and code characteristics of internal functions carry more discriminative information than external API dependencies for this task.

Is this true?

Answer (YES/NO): NO